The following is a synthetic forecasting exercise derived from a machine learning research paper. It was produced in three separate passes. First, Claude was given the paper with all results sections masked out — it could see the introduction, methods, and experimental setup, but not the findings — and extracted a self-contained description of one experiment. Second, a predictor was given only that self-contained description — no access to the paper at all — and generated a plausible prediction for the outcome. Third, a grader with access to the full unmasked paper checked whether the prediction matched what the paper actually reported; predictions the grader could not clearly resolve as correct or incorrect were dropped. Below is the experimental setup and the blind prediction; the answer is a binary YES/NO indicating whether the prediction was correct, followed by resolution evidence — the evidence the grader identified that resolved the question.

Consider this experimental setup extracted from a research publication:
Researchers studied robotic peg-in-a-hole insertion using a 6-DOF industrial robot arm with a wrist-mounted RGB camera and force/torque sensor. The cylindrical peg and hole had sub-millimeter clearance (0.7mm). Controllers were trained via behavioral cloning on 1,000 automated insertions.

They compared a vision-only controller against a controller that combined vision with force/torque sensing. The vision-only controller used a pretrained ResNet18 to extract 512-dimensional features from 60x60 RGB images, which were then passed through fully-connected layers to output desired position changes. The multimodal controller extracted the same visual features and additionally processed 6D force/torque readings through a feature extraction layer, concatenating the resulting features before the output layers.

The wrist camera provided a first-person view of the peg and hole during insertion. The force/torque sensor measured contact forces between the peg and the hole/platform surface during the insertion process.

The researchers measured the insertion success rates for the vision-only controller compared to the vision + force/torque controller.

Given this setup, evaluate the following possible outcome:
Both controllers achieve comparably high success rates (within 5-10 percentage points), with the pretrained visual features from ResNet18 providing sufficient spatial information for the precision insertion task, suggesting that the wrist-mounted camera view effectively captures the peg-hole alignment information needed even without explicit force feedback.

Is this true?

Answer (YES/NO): NO